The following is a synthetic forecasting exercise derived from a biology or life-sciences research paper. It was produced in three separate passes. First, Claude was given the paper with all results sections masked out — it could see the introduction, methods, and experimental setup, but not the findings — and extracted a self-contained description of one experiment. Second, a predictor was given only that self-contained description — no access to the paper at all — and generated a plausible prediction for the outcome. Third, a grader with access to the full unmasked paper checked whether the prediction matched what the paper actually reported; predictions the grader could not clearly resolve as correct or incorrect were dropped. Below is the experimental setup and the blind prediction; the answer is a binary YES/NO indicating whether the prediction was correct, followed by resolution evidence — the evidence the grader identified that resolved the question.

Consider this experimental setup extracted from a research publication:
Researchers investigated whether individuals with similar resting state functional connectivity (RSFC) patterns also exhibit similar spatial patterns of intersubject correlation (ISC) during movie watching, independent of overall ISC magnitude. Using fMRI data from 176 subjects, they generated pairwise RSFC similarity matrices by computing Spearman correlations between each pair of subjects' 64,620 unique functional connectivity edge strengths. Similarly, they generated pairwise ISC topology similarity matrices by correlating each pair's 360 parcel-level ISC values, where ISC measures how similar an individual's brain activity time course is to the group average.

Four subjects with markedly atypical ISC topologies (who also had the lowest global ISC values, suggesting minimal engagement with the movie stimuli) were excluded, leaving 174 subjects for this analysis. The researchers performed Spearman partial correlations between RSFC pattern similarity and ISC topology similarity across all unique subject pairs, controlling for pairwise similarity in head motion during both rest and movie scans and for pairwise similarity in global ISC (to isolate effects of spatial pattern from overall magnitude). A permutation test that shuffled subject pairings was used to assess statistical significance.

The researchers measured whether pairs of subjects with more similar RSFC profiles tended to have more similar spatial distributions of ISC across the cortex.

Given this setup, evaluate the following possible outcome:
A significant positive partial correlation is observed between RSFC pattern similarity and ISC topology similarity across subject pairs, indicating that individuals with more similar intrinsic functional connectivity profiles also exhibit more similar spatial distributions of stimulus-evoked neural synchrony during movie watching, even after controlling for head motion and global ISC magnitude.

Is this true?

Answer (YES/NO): YES